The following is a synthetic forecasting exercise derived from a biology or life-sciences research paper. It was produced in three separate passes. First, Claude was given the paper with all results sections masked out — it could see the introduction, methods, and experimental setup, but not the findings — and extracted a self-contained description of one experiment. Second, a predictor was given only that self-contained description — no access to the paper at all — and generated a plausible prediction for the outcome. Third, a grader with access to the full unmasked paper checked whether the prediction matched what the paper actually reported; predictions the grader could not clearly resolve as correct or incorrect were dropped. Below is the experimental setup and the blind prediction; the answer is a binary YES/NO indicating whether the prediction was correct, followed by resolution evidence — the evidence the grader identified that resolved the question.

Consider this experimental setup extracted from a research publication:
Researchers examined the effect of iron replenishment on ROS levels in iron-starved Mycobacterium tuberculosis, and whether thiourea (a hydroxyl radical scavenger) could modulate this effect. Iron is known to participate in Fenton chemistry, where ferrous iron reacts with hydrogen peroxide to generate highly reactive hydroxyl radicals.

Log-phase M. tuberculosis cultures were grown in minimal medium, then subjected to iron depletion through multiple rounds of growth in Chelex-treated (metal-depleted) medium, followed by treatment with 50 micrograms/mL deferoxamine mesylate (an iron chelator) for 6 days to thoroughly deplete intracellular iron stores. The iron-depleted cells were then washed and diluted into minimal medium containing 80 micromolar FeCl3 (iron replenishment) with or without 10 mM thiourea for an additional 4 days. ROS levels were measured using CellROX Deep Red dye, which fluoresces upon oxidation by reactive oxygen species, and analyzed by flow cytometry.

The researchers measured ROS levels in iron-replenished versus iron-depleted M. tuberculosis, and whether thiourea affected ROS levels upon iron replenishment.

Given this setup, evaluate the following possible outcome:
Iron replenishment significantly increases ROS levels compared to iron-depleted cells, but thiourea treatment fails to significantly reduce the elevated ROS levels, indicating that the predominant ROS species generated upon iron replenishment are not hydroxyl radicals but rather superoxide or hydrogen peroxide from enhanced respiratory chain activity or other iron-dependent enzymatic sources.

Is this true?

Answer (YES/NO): NO